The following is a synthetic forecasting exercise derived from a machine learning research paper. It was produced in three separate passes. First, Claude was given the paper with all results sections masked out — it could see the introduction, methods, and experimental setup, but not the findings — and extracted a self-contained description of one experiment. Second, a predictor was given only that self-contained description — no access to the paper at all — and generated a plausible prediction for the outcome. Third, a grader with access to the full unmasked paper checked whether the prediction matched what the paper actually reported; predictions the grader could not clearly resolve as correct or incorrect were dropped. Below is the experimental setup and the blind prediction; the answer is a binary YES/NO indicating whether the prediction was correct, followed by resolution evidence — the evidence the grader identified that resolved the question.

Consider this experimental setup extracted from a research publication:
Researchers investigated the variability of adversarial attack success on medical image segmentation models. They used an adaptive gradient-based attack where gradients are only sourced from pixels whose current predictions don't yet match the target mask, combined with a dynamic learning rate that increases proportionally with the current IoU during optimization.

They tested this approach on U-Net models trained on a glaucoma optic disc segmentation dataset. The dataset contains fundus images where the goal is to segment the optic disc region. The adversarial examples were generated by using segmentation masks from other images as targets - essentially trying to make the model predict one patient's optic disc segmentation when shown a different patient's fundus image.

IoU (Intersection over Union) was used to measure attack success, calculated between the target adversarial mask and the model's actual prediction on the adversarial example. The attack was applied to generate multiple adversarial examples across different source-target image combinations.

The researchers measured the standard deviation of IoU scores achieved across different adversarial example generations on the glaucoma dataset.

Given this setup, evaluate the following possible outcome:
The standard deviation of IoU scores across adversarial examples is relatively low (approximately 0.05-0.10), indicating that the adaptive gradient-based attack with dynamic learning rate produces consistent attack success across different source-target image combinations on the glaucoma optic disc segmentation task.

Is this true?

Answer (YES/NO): NO